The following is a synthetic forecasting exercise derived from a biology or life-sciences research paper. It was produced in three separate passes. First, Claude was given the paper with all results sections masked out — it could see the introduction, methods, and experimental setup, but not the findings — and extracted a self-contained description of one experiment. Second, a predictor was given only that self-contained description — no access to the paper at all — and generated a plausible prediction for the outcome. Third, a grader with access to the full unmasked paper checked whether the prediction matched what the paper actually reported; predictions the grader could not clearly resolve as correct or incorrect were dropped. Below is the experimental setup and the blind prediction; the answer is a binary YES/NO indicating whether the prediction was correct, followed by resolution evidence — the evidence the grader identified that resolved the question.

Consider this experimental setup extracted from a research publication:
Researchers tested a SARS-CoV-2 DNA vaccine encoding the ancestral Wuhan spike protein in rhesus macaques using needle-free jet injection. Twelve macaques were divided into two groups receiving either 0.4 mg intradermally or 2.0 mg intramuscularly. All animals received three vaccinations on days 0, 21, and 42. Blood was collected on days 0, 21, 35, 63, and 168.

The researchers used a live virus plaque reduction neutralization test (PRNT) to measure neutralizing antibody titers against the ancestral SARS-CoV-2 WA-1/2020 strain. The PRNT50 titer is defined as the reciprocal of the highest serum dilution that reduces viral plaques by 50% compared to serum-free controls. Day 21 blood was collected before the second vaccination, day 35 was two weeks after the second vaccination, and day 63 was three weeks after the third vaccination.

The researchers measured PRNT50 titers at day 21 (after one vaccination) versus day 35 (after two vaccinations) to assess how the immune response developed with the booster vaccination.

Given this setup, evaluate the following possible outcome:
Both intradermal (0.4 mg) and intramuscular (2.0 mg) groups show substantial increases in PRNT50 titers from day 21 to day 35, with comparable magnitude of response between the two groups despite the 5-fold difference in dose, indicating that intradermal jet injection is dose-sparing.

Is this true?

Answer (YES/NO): NO